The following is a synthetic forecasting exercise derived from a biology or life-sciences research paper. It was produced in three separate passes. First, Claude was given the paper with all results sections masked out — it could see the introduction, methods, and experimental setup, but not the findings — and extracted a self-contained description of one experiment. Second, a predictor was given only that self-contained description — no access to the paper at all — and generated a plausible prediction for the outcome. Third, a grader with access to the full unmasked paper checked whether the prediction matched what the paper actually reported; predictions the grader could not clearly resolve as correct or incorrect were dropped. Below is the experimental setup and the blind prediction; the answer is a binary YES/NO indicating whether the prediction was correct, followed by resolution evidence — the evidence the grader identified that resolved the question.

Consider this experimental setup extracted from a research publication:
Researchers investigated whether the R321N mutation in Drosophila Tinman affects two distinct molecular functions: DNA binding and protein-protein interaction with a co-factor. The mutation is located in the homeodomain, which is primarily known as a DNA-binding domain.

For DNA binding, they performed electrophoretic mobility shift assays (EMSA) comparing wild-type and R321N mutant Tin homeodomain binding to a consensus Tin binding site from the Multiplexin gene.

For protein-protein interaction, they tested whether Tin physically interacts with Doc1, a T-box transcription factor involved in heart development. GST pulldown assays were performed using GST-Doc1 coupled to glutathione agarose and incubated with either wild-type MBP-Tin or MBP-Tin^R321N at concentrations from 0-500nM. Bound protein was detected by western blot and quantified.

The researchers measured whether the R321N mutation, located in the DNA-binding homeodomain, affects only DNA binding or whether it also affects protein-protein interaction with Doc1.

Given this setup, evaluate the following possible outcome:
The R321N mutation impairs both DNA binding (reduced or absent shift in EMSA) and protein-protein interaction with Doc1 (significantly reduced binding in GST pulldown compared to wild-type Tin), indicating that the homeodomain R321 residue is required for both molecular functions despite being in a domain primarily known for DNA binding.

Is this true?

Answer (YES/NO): YES